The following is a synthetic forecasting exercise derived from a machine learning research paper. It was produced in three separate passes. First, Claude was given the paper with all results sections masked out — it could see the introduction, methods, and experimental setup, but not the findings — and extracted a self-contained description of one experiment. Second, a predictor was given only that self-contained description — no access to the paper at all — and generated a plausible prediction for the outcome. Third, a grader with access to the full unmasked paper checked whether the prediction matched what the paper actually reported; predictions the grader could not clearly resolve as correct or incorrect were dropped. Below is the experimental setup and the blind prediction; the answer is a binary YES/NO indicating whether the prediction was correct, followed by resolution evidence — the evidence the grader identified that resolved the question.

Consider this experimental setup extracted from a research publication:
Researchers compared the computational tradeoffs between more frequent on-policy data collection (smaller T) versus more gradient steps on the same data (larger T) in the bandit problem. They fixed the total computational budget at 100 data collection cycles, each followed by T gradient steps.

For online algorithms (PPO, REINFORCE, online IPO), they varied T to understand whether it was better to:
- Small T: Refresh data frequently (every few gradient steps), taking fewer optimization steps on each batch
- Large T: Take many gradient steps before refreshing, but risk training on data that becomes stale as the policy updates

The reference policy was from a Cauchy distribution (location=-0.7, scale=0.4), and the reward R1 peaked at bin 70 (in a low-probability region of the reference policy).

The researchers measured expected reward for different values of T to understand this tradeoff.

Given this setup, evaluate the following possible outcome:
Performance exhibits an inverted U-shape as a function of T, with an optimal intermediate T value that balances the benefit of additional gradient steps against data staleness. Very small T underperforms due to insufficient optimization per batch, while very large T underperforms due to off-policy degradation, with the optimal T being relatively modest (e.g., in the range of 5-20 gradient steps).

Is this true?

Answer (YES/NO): NO